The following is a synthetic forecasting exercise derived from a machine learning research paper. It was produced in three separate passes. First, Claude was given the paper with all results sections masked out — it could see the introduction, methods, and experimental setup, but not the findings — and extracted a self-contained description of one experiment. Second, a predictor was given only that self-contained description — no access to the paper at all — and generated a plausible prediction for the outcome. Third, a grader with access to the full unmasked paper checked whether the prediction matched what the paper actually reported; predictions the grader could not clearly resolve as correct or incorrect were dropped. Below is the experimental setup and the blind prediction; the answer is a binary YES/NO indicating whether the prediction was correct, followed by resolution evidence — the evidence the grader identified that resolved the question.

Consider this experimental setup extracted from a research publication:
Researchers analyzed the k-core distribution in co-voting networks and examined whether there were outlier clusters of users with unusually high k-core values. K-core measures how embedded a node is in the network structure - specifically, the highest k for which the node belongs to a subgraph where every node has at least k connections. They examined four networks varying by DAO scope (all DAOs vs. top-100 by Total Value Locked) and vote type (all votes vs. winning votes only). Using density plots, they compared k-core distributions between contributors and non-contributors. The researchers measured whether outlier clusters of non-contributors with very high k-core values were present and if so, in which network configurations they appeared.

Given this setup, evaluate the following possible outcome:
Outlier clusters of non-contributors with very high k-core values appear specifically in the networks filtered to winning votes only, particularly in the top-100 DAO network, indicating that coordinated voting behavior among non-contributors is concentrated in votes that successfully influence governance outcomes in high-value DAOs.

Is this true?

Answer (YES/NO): NO